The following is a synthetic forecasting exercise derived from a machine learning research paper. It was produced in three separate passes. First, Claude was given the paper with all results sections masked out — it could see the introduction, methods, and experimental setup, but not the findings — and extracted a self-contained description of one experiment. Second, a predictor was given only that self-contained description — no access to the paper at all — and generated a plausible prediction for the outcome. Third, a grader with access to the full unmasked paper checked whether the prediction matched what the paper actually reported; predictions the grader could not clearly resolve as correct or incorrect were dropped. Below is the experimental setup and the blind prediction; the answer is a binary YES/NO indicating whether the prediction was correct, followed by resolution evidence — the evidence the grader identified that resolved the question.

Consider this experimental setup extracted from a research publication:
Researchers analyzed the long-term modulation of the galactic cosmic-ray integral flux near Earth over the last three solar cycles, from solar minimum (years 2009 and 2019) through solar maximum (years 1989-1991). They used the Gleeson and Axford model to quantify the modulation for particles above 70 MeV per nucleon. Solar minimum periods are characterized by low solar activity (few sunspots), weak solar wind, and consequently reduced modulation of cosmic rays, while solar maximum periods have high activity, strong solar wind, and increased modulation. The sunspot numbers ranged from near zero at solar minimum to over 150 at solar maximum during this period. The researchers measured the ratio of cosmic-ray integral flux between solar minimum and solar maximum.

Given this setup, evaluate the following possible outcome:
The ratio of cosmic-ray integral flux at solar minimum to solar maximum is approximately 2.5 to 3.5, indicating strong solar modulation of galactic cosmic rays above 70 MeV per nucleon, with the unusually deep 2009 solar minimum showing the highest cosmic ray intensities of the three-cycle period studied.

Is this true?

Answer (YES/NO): NO